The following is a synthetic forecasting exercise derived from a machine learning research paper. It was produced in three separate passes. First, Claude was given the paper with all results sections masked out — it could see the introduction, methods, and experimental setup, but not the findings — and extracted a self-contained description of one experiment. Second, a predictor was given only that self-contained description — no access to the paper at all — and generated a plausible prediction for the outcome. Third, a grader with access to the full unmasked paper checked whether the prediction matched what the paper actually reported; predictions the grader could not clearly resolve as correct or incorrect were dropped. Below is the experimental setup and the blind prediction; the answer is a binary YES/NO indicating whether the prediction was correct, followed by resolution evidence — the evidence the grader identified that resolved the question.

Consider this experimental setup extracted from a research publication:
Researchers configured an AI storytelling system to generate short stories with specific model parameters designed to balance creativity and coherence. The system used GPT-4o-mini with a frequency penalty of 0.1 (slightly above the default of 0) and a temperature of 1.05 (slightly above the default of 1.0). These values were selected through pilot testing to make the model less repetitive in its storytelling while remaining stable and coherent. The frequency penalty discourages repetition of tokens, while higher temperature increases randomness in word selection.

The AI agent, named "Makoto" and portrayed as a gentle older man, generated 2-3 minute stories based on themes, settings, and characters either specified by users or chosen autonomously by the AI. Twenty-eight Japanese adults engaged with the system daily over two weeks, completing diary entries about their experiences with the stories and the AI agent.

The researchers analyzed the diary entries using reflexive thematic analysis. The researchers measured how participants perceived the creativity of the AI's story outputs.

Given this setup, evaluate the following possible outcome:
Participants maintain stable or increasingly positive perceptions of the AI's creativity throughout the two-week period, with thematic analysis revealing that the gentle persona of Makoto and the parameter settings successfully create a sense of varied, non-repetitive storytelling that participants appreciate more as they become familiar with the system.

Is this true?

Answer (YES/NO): NO